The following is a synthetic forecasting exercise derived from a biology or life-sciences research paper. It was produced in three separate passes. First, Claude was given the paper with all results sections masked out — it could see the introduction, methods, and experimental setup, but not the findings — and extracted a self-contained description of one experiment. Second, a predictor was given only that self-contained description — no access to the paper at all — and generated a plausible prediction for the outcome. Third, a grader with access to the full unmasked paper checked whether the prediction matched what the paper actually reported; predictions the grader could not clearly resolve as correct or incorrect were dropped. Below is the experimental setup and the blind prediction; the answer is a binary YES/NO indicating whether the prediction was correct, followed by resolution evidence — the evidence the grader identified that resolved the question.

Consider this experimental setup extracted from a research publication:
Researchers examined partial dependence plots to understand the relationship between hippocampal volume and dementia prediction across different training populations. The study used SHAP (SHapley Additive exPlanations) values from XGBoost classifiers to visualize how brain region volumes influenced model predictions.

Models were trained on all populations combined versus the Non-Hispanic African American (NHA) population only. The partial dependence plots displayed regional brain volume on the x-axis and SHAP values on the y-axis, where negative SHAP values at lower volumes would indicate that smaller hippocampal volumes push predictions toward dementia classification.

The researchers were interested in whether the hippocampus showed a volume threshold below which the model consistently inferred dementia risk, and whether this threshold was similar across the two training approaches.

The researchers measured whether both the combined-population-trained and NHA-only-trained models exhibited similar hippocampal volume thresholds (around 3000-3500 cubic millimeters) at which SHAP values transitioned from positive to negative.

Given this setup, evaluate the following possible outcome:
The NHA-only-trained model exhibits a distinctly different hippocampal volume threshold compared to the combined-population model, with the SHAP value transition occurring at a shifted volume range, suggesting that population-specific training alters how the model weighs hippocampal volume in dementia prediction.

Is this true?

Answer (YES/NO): NO